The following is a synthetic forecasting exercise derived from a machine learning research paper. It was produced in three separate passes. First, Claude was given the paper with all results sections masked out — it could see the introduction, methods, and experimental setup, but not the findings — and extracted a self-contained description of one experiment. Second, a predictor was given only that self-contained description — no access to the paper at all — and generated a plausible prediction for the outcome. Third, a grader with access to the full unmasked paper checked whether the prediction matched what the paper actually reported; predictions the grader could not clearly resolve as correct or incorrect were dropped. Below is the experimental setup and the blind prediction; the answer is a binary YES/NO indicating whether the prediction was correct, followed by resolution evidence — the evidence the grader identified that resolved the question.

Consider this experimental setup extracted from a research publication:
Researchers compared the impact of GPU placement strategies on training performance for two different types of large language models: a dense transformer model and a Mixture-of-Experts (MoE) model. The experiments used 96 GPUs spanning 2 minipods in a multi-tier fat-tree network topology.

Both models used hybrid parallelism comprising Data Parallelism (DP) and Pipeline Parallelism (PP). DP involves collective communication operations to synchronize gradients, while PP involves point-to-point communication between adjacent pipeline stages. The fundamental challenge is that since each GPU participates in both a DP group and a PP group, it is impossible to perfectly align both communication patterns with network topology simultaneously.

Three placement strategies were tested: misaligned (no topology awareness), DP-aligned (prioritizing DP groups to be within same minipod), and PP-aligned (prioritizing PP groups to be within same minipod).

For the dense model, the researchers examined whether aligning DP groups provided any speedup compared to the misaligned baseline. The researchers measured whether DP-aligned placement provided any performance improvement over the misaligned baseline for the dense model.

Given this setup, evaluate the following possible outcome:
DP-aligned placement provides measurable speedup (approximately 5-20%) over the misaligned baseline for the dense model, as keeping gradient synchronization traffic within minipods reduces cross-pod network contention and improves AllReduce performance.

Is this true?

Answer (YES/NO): NO